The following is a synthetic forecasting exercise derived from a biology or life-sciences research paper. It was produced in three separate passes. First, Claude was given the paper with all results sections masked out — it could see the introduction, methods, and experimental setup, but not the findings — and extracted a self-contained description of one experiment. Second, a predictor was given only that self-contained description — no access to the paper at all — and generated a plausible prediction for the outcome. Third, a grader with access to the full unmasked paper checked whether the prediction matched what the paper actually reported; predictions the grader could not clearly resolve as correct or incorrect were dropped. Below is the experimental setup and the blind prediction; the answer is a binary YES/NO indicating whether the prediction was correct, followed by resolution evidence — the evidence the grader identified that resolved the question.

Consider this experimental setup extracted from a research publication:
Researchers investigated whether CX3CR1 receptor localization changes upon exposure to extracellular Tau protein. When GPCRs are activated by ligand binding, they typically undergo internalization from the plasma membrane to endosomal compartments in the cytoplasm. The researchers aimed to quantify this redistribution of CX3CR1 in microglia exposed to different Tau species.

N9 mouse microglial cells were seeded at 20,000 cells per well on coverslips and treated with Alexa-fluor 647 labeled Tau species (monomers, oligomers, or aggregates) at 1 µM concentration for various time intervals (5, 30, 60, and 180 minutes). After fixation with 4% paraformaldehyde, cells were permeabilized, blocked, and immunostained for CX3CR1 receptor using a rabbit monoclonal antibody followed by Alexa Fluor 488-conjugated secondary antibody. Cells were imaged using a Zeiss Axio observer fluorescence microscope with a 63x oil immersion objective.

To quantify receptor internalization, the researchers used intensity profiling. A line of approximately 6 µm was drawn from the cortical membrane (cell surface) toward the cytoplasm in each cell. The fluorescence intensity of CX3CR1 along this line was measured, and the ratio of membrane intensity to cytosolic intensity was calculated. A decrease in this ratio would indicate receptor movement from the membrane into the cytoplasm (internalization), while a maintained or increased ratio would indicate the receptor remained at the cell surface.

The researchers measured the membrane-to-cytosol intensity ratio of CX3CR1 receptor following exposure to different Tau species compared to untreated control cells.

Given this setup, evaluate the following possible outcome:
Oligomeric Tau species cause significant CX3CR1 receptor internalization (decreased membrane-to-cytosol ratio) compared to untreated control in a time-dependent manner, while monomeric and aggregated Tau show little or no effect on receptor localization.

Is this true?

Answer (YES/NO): NO